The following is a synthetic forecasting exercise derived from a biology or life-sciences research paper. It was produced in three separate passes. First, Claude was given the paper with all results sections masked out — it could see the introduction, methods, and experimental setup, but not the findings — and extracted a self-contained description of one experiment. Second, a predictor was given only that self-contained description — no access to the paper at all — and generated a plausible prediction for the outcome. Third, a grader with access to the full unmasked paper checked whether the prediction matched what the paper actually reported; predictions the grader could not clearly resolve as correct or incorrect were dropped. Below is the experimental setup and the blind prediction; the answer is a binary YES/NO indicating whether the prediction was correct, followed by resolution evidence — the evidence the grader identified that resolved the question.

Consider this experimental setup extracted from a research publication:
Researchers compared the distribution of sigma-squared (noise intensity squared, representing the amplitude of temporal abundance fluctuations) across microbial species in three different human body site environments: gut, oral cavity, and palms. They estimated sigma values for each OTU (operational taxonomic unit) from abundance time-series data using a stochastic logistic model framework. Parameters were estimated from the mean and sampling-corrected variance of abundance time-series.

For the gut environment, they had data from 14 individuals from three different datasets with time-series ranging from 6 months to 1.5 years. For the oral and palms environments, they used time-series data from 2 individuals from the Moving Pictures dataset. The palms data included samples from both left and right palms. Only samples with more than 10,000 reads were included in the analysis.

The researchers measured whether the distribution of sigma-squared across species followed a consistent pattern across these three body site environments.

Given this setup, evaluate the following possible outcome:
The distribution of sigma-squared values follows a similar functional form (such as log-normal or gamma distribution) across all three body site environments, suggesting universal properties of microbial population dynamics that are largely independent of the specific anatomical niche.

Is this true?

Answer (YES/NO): NO